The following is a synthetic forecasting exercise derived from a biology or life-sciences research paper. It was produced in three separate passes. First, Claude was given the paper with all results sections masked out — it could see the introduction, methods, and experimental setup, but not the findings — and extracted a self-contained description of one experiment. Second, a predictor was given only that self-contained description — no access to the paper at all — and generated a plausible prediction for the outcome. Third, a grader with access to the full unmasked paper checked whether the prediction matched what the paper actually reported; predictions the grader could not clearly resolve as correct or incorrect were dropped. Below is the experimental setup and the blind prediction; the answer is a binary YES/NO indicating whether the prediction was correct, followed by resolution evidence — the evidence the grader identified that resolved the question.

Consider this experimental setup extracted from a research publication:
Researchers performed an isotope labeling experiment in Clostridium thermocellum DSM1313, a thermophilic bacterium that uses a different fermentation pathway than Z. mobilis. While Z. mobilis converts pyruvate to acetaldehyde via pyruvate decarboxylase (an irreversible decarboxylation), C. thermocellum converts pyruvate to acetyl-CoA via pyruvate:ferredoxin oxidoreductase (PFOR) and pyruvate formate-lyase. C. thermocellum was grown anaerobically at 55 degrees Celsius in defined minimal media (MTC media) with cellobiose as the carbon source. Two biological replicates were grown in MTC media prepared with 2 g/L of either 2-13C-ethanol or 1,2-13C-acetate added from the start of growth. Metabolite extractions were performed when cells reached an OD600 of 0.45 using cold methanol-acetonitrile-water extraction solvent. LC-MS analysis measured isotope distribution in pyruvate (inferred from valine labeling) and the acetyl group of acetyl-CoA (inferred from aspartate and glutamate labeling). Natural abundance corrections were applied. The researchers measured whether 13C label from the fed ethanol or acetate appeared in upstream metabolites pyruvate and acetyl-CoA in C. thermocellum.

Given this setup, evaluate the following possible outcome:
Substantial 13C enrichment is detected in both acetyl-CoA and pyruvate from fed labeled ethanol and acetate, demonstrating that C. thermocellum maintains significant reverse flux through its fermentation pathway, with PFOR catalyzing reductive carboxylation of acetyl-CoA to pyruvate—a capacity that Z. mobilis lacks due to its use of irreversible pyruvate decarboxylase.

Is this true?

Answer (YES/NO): YES